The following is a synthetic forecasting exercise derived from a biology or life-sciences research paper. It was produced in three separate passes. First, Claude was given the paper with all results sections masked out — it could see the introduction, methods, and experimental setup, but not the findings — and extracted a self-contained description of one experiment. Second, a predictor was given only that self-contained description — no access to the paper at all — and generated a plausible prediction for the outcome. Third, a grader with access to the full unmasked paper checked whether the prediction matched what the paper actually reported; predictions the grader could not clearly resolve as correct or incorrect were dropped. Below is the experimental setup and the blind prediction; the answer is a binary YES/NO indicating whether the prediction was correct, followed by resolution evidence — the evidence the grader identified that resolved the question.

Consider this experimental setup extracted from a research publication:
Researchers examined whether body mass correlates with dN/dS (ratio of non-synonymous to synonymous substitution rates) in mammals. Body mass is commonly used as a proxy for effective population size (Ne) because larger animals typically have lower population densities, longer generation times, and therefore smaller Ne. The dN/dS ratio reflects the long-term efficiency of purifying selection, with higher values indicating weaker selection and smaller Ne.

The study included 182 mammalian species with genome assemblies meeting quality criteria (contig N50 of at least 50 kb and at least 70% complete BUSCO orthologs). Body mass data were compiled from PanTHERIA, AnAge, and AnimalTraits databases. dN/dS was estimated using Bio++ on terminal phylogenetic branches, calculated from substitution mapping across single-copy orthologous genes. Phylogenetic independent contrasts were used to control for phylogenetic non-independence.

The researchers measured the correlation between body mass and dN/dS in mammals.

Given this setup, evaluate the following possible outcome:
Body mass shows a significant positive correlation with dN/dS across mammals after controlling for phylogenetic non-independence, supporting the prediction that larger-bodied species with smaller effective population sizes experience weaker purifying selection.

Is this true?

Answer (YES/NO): YES